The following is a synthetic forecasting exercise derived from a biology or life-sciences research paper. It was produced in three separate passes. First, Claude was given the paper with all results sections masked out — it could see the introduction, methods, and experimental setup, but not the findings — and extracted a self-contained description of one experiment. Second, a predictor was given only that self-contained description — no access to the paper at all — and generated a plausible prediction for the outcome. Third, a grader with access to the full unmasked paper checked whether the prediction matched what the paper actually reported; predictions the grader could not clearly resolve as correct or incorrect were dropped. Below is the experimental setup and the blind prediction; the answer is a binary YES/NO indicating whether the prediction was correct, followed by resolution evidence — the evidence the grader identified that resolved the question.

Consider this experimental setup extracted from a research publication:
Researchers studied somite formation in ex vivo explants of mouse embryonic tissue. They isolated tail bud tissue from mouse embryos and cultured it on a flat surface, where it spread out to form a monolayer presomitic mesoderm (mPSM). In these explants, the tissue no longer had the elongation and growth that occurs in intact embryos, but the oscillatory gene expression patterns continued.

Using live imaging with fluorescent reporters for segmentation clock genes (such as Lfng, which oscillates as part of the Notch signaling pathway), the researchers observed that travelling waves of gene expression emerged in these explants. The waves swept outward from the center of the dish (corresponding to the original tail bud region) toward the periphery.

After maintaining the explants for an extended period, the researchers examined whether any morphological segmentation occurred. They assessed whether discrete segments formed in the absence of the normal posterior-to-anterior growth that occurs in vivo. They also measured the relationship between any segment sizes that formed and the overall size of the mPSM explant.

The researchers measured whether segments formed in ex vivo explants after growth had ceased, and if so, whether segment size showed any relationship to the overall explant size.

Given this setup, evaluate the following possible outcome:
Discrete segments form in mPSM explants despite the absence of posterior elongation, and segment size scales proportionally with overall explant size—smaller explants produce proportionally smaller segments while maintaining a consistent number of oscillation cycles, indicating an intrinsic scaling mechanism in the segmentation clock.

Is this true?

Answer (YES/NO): YES